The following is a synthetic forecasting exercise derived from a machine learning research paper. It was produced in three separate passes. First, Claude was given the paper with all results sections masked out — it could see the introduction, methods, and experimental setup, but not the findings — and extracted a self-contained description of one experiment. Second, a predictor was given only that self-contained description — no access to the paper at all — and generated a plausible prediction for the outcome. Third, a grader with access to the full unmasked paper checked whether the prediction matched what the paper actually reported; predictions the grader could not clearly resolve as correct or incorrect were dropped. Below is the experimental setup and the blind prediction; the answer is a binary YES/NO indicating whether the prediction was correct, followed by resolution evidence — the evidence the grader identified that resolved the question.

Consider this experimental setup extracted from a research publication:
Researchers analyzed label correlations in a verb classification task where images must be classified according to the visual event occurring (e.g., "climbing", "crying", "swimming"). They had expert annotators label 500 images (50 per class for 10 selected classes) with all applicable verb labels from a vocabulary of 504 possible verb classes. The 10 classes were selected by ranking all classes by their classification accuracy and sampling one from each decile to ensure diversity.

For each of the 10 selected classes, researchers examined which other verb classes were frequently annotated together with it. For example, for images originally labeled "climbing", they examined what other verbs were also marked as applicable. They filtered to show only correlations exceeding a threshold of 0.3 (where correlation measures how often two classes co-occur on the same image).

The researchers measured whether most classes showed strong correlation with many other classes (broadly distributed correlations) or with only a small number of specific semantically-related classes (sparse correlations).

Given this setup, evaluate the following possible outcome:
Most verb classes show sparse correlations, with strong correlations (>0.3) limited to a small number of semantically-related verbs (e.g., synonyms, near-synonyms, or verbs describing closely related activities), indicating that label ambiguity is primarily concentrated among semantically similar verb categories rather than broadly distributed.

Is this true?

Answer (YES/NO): YES